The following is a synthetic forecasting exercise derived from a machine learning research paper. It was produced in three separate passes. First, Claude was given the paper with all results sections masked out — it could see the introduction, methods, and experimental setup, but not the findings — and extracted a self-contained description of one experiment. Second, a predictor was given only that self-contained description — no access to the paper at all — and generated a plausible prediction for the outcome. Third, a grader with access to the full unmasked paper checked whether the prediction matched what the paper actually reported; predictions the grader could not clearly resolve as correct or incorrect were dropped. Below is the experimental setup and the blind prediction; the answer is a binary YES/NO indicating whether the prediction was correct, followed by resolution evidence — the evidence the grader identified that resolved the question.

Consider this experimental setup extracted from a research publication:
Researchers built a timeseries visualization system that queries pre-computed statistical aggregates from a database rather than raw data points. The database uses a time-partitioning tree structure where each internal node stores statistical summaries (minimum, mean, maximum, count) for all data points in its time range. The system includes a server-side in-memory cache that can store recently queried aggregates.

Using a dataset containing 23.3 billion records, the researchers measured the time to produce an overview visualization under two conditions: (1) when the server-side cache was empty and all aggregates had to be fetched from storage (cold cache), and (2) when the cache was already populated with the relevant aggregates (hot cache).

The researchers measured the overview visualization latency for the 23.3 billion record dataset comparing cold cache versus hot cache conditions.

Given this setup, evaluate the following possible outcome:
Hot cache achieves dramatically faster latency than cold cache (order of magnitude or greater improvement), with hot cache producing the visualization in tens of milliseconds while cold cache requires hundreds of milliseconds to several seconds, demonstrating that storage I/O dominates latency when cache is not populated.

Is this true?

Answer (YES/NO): NO